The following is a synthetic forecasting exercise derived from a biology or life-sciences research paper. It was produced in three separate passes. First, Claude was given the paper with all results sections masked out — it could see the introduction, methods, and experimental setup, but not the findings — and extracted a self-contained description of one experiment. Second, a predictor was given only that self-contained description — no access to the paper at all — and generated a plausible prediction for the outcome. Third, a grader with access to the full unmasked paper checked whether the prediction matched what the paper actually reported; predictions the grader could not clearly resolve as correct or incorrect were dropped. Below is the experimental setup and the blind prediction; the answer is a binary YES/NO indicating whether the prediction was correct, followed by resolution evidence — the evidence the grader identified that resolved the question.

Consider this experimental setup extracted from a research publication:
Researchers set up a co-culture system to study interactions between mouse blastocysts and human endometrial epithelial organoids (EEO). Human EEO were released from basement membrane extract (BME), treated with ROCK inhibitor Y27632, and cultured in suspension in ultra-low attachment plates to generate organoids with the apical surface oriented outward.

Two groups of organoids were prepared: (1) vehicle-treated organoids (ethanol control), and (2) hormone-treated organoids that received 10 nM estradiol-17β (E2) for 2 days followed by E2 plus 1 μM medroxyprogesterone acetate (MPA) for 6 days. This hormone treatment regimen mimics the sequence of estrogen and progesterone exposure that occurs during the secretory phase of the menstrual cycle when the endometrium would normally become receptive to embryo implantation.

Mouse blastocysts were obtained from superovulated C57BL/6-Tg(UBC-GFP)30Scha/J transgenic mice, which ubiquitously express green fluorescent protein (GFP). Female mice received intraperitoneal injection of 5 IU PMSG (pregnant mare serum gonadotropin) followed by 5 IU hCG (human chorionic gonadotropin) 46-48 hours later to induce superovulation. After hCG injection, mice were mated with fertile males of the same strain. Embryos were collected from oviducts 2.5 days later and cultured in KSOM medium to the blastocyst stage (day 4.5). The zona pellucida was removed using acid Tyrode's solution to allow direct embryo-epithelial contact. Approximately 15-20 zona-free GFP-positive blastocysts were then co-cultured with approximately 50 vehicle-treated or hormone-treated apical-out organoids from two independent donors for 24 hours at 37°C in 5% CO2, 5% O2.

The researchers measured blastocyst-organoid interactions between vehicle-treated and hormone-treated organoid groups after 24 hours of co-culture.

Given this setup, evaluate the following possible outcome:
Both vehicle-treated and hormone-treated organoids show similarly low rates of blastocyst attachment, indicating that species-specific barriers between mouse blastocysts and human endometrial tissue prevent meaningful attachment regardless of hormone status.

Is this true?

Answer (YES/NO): NO